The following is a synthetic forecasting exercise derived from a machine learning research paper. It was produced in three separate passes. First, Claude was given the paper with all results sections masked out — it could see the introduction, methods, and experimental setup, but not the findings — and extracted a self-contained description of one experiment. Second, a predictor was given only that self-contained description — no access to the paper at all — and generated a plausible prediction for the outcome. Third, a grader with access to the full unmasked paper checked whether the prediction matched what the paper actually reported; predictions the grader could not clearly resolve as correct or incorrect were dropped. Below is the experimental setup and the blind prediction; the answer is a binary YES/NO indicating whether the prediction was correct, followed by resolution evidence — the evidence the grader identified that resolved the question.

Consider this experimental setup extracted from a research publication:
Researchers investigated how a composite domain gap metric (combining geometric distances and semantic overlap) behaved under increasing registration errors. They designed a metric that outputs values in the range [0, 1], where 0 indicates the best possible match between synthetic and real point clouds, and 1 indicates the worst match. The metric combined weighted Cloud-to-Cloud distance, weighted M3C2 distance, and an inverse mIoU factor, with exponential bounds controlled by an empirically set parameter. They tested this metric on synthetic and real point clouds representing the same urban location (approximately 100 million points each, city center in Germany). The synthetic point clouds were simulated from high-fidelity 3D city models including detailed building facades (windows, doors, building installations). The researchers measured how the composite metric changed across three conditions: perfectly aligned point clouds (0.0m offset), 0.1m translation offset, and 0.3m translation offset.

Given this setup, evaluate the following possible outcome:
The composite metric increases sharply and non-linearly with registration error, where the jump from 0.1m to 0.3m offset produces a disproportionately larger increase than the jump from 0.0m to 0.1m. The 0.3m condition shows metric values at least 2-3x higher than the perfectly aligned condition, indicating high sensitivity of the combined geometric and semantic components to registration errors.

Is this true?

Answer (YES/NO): NO